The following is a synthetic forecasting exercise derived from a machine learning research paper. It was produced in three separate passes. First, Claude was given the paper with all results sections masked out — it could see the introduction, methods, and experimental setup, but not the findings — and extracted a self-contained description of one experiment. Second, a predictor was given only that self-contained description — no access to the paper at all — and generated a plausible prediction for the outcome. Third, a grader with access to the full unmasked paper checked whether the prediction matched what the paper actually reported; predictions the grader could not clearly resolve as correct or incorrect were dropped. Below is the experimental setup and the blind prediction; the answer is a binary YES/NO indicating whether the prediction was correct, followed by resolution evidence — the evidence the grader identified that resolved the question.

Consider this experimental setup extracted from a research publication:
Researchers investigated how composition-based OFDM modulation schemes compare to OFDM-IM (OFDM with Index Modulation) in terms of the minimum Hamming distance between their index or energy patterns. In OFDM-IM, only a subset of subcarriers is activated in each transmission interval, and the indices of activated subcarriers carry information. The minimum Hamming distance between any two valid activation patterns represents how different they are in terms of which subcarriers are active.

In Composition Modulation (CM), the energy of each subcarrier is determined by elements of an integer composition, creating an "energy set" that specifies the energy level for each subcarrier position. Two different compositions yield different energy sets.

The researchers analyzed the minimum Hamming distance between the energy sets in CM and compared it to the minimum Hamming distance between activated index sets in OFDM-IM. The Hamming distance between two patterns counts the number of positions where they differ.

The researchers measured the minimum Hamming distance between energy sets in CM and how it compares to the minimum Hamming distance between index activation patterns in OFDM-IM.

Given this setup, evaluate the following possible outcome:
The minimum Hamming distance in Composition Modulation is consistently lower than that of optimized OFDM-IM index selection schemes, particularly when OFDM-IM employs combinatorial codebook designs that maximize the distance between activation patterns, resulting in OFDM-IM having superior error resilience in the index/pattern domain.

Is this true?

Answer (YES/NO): NO